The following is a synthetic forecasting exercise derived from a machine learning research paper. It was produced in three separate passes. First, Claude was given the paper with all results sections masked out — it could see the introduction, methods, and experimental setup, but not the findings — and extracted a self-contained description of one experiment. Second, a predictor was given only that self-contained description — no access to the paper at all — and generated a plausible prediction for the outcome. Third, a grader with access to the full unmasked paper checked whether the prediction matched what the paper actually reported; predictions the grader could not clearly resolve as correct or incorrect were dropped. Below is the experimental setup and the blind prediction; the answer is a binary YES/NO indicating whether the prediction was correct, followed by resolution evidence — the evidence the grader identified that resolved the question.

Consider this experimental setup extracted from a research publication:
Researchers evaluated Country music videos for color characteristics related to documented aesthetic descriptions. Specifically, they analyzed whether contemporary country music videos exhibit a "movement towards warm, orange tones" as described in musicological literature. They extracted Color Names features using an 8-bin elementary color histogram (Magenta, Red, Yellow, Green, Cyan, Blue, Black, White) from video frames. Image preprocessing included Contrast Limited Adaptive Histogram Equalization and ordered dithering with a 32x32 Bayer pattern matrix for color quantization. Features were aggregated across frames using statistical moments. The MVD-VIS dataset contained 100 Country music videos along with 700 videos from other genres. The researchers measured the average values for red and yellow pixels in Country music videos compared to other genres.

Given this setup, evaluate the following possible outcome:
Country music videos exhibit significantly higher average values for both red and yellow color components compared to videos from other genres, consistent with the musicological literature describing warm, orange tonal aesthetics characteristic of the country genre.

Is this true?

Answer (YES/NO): YES